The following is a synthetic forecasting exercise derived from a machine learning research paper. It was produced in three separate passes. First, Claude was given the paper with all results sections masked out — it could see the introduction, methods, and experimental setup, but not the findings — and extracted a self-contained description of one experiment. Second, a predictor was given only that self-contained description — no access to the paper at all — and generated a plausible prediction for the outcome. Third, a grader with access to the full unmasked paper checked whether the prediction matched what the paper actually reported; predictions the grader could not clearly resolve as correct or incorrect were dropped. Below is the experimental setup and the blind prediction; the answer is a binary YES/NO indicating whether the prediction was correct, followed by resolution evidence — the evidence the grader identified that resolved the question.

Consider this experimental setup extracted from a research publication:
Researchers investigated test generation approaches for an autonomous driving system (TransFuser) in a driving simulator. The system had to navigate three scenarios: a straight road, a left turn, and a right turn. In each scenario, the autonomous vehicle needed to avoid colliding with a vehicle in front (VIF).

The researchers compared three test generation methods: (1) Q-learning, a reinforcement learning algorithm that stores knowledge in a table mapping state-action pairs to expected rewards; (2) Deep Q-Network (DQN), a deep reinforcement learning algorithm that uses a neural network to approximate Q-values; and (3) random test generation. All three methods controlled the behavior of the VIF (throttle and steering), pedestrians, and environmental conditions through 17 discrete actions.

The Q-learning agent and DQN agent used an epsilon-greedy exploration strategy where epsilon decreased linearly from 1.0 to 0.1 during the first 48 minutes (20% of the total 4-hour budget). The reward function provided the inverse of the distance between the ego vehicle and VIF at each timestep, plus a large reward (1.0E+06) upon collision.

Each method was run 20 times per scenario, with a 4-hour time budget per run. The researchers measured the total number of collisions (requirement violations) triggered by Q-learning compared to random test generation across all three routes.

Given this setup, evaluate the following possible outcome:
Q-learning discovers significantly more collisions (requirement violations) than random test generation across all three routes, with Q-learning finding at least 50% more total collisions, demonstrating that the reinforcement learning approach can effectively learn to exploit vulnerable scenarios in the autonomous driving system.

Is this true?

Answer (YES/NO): NO